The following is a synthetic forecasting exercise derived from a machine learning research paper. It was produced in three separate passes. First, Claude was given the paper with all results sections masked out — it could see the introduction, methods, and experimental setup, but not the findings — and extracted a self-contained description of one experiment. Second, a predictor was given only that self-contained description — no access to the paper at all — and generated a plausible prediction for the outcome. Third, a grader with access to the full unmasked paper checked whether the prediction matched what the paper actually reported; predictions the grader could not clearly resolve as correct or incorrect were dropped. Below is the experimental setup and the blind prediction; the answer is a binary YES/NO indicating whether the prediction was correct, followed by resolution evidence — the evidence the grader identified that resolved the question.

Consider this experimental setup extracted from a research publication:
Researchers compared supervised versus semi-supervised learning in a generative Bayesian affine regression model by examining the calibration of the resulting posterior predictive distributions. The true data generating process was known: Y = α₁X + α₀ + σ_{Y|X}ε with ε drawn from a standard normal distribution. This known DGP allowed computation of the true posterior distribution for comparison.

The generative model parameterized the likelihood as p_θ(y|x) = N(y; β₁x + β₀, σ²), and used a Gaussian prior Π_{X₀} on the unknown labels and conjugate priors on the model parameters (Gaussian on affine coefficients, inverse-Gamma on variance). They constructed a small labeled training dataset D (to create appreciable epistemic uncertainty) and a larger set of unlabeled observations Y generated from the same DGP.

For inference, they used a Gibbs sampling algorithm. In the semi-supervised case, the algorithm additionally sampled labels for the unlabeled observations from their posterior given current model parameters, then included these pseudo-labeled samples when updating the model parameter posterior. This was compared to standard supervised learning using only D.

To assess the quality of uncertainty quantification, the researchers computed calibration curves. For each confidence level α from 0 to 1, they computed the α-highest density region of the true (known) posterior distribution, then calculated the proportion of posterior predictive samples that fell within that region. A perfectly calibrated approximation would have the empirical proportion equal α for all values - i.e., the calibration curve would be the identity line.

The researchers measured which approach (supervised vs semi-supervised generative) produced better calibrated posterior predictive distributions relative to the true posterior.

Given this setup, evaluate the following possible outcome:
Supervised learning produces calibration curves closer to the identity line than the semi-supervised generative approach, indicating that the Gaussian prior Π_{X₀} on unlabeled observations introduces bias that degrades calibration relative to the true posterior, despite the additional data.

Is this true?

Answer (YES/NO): NO